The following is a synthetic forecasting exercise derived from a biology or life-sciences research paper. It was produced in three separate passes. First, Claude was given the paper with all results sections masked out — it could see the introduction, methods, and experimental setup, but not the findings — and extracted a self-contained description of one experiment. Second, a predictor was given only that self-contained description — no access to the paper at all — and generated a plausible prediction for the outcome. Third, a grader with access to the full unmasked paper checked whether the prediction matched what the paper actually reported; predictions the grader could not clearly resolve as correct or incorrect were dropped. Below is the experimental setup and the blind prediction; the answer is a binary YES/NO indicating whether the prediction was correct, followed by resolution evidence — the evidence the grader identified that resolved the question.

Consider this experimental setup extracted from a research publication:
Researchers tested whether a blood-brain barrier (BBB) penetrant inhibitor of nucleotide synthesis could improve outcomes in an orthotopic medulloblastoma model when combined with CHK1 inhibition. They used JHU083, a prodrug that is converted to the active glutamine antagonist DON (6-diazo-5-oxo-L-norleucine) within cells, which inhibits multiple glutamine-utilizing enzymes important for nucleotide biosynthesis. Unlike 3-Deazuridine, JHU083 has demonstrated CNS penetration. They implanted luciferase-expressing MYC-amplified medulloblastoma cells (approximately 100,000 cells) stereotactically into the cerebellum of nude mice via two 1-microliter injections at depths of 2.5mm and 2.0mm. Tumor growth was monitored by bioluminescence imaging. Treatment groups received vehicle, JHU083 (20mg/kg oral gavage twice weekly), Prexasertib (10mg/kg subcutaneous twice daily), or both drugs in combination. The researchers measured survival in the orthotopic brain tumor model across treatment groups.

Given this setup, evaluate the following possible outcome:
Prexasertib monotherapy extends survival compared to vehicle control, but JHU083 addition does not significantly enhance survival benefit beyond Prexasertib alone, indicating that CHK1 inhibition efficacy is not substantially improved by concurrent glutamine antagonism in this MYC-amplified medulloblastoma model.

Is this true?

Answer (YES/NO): NO